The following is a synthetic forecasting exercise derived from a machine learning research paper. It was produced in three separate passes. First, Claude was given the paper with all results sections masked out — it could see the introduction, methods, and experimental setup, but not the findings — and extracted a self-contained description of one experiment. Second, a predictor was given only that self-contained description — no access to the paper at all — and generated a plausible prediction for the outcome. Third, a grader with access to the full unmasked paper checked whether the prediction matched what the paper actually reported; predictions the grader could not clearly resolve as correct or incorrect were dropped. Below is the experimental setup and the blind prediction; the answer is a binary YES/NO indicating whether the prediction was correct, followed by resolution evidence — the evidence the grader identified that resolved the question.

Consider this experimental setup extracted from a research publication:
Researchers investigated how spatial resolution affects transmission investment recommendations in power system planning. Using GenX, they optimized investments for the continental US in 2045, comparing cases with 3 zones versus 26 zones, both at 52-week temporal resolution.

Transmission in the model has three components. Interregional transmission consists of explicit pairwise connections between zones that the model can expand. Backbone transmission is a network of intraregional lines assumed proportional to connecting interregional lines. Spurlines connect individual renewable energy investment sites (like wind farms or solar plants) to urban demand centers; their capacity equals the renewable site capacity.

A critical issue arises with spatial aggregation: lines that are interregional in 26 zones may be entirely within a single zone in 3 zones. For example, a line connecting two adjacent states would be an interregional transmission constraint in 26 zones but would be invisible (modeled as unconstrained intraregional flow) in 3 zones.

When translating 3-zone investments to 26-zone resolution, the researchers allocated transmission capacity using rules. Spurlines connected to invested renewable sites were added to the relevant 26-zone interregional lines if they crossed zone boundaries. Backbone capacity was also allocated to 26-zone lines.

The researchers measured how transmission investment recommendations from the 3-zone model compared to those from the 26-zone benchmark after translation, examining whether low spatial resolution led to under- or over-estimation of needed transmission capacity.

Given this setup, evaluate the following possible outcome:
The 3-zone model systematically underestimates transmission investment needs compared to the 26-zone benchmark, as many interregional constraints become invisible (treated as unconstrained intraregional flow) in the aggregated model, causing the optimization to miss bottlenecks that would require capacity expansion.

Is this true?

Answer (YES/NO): NO